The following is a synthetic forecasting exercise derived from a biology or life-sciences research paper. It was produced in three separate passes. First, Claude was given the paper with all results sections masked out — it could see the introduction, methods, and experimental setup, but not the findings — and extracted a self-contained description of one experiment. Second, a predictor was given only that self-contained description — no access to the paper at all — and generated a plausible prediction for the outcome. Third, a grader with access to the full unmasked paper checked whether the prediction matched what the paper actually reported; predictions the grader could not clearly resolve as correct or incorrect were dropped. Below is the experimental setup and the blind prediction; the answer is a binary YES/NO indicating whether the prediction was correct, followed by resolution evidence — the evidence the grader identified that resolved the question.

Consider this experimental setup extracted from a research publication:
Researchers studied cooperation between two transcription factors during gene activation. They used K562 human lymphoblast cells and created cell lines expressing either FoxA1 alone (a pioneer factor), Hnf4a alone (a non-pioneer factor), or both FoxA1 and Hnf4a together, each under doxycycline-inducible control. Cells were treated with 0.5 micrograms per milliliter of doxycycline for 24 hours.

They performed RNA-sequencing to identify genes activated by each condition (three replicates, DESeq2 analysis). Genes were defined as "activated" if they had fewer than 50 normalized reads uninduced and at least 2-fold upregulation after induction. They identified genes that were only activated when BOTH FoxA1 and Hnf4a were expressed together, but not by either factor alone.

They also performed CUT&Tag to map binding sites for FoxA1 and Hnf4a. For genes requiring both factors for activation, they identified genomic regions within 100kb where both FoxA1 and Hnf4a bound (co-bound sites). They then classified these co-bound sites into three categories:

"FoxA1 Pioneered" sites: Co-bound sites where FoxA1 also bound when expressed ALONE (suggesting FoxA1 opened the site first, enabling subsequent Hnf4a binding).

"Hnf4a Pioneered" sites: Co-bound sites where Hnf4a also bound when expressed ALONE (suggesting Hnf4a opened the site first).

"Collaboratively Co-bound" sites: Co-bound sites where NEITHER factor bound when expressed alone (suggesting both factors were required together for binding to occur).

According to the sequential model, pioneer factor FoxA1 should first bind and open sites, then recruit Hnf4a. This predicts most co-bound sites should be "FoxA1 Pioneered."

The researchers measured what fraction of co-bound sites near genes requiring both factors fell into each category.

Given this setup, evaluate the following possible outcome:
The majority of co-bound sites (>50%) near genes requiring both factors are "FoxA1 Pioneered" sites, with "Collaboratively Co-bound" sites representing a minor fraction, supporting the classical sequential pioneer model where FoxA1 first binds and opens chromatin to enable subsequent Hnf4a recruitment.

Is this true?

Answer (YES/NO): NO